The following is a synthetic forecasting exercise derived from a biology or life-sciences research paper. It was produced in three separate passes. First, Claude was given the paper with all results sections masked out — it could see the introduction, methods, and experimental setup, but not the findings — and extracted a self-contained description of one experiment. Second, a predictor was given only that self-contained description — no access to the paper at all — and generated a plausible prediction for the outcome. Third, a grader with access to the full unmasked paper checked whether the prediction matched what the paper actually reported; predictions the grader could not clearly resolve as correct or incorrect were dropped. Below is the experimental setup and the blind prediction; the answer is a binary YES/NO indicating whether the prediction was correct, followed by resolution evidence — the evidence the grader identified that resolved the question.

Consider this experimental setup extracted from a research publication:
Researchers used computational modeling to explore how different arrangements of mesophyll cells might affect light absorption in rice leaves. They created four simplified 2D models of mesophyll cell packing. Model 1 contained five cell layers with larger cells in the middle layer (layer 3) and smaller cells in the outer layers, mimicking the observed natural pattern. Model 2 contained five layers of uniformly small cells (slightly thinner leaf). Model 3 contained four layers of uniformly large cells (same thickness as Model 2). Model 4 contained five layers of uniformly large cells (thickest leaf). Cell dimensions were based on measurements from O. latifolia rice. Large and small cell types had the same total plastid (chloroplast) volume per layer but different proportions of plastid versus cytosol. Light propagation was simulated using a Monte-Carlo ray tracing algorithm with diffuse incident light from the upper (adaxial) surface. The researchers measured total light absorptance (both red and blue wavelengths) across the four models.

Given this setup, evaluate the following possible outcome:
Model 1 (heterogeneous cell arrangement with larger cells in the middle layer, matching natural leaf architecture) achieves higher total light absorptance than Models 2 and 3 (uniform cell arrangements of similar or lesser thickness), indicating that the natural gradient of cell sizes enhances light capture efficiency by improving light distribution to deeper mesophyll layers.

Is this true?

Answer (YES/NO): NO